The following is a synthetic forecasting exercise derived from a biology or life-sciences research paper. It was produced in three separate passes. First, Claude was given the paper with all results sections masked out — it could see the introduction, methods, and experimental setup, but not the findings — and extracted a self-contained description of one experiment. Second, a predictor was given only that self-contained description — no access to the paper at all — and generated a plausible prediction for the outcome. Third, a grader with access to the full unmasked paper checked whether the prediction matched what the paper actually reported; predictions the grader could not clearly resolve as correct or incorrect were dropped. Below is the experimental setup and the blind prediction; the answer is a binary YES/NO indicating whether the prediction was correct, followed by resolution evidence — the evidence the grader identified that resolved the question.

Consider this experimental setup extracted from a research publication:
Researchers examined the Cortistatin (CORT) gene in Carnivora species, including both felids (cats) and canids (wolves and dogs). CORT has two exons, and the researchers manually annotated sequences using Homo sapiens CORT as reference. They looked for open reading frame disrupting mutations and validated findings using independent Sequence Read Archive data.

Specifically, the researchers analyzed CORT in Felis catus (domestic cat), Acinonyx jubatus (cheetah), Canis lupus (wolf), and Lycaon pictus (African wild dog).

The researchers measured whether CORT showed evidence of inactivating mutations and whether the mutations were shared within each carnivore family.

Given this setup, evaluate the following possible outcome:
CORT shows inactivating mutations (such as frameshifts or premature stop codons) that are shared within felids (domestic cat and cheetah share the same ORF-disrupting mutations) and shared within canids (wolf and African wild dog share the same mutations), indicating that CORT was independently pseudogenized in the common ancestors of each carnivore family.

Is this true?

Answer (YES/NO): YES